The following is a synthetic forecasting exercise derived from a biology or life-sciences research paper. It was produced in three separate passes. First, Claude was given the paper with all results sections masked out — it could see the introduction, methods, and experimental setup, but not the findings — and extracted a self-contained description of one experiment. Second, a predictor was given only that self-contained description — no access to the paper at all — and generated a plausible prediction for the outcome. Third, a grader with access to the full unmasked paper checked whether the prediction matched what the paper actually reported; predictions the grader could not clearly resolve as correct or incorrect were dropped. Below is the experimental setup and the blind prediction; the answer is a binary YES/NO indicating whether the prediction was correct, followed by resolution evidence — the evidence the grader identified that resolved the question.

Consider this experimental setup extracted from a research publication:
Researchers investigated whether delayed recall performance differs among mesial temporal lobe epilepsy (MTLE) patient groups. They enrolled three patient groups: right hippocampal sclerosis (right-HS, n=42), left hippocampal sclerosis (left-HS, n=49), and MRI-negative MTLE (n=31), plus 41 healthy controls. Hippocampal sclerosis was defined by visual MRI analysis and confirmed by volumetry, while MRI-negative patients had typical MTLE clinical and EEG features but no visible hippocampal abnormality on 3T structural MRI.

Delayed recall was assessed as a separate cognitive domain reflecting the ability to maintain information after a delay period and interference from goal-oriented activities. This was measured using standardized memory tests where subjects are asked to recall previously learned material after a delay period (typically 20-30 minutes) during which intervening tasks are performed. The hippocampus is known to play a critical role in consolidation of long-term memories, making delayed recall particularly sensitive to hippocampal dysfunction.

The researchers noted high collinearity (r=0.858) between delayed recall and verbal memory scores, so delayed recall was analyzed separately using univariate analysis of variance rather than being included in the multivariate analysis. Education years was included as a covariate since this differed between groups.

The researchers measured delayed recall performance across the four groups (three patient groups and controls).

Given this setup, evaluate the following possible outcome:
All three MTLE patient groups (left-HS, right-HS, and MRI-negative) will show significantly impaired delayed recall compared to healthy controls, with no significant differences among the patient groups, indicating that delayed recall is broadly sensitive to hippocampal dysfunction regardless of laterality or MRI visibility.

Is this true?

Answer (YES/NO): YES